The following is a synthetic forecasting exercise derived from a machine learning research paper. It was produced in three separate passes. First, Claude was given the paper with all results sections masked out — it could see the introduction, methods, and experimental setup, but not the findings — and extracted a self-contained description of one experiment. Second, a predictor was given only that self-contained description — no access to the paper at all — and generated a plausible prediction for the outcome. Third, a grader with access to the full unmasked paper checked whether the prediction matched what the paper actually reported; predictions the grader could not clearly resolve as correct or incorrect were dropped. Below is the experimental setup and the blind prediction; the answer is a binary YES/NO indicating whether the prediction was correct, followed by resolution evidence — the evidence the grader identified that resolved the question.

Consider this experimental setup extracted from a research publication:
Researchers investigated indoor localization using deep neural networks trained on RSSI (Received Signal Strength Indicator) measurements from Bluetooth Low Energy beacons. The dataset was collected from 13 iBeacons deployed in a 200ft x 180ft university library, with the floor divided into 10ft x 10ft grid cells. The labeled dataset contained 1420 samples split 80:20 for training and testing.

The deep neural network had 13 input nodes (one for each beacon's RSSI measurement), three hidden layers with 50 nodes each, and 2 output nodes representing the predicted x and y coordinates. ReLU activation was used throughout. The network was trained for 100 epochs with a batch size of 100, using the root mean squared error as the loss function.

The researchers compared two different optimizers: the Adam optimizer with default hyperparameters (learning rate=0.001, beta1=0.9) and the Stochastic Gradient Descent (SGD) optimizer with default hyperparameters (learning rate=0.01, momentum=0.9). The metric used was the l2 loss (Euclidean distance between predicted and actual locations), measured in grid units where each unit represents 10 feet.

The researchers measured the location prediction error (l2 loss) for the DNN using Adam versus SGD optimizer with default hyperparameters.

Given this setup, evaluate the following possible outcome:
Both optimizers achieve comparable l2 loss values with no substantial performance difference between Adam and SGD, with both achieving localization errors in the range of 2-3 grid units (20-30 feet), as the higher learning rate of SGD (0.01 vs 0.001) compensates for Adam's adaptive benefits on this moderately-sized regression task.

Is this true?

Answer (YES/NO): NO